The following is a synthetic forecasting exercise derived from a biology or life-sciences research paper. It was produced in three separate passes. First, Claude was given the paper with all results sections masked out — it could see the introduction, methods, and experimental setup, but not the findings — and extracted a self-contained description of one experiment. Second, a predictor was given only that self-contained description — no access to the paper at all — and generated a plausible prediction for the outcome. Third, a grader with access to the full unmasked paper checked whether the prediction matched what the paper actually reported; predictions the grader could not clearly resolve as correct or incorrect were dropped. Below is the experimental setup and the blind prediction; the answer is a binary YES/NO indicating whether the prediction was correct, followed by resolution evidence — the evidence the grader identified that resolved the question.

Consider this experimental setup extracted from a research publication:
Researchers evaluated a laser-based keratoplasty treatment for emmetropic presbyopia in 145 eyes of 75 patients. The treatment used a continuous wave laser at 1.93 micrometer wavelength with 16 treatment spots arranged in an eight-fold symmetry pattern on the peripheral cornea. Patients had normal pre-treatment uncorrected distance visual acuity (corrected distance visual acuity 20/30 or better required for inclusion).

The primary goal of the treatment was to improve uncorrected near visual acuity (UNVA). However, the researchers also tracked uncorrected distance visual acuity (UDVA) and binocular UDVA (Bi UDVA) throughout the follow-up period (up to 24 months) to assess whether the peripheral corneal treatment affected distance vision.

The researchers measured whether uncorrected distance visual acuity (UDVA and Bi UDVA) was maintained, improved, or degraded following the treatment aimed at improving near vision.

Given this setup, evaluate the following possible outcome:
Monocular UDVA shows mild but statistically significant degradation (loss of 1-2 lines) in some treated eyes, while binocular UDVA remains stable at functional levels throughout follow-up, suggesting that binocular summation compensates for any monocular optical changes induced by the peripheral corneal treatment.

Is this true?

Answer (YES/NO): NO